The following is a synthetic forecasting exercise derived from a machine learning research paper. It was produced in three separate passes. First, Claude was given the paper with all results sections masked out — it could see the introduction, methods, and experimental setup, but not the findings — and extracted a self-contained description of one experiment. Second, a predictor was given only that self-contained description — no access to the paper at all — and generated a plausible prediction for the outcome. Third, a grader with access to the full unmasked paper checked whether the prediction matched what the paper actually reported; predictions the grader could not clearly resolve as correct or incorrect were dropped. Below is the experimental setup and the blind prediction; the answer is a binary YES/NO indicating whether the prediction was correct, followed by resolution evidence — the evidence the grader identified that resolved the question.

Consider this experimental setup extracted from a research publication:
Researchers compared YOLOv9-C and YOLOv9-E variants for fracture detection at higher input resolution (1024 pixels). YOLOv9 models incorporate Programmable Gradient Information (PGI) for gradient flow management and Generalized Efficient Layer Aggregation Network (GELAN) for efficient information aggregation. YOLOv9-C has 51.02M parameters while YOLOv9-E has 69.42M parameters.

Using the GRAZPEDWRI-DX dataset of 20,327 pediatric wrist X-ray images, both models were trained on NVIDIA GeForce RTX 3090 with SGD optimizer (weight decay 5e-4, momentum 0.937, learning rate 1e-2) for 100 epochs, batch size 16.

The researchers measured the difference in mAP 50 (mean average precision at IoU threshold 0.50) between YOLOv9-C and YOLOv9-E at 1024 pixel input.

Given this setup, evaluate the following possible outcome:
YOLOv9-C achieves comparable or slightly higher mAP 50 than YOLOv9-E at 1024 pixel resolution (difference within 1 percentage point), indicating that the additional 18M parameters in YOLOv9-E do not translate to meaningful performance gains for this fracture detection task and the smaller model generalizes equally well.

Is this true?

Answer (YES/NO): NO